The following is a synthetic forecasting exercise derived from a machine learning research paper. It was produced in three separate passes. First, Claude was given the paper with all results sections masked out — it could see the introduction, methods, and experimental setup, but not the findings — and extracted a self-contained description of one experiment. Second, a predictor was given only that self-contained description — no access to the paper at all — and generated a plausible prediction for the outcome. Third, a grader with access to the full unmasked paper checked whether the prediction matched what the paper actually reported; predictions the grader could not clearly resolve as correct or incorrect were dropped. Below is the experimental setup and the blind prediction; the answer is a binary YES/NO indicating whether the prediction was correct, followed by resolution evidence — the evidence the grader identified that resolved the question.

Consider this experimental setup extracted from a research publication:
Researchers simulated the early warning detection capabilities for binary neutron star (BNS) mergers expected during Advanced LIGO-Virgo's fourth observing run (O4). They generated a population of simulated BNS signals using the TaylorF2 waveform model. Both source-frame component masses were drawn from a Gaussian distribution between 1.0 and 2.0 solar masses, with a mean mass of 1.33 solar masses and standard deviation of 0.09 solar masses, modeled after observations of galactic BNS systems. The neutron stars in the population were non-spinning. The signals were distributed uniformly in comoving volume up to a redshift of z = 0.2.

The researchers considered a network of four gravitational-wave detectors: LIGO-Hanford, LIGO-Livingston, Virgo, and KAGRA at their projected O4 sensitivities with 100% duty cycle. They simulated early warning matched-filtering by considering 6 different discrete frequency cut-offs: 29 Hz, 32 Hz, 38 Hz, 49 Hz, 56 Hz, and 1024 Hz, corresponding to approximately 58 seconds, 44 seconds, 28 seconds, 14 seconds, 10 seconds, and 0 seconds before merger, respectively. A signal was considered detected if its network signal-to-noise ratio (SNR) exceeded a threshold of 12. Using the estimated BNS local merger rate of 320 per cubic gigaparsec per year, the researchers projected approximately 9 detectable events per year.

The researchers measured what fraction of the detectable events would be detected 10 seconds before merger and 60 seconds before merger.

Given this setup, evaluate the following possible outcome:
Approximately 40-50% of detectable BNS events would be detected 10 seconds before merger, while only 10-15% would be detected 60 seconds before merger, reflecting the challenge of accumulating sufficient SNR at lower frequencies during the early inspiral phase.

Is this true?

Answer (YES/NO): NO